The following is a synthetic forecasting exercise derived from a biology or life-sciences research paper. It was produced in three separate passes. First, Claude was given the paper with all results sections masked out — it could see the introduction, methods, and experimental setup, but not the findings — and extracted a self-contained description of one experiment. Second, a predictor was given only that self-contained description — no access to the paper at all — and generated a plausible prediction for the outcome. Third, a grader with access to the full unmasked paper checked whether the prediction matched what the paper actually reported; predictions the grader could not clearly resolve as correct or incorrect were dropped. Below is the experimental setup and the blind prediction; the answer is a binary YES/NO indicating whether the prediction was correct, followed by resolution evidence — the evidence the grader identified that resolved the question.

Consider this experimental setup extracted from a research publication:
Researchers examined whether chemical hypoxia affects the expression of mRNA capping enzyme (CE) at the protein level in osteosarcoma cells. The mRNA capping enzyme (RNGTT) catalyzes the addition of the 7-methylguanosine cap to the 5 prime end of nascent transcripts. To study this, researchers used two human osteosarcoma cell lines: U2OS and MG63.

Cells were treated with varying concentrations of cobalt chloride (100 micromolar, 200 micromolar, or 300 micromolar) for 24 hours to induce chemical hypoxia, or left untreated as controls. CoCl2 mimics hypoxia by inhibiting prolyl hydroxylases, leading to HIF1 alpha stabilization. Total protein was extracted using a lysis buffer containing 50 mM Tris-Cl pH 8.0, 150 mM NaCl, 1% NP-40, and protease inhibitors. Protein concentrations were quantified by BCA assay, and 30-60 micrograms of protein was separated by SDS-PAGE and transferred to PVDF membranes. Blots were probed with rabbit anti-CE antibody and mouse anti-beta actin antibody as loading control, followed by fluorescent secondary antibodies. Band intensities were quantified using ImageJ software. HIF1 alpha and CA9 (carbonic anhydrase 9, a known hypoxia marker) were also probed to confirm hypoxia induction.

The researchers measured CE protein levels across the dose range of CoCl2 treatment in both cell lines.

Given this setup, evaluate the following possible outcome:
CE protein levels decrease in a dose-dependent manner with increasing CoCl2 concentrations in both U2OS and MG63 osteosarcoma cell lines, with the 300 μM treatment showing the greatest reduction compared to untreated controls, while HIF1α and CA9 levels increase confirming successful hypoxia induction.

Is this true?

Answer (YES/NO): NO